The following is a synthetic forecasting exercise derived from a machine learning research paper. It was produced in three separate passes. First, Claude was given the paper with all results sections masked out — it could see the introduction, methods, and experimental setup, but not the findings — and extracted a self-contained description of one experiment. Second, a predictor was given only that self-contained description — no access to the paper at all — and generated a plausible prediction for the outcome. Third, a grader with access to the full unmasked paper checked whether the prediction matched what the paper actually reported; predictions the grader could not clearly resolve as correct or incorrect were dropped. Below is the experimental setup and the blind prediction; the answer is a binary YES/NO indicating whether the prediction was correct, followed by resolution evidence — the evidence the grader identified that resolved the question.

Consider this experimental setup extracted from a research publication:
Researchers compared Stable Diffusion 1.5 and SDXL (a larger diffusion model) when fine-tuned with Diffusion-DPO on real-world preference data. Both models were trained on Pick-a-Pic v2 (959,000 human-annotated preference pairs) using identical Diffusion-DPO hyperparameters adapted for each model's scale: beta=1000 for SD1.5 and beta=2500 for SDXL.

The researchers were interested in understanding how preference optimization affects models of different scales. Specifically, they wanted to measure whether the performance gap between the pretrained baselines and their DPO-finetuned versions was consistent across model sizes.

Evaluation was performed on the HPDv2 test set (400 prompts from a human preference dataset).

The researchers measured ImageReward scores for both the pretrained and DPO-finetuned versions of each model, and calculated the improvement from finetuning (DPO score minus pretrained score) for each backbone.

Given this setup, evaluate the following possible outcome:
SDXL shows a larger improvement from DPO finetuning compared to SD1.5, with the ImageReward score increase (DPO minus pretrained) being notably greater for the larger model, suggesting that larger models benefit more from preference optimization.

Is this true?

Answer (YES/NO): NO